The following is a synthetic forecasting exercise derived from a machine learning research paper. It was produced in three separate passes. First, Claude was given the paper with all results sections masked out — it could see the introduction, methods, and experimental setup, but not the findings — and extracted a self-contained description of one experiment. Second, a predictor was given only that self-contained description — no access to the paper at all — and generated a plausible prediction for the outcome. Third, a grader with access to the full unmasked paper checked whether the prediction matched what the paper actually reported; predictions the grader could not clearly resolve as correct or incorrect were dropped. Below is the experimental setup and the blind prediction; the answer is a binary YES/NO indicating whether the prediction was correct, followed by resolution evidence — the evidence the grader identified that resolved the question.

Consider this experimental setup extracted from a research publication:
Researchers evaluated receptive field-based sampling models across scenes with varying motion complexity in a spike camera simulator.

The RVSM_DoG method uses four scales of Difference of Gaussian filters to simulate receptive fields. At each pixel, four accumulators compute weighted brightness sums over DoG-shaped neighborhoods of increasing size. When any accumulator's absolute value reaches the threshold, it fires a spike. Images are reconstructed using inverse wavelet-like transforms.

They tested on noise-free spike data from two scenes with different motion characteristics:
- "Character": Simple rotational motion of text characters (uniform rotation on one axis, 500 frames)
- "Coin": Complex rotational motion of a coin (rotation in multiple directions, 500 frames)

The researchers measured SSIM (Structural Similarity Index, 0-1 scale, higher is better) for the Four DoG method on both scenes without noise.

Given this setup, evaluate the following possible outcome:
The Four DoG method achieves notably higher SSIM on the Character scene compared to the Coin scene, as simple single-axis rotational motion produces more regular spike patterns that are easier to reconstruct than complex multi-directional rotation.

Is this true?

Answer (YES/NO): NO